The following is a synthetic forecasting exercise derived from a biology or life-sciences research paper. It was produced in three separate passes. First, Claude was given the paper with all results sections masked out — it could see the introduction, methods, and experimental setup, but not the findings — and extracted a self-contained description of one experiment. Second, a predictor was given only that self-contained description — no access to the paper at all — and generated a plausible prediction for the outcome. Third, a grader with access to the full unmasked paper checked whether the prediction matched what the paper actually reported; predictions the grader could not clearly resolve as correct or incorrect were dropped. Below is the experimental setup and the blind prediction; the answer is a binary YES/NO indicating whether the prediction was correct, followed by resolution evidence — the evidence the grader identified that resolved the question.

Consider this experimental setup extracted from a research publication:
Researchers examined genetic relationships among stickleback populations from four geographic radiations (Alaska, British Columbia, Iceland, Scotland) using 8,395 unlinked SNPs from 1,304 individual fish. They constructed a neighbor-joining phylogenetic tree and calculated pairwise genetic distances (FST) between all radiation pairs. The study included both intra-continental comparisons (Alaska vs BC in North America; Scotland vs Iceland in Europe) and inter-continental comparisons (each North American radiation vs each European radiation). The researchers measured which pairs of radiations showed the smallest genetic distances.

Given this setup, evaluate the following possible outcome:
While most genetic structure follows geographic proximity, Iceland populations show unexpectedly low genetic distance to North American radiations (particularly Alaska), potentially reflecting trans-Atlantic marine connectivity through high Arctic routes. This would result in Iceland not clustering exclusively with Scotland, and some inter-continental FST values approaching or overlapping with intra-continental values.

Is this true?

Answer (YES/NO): NO